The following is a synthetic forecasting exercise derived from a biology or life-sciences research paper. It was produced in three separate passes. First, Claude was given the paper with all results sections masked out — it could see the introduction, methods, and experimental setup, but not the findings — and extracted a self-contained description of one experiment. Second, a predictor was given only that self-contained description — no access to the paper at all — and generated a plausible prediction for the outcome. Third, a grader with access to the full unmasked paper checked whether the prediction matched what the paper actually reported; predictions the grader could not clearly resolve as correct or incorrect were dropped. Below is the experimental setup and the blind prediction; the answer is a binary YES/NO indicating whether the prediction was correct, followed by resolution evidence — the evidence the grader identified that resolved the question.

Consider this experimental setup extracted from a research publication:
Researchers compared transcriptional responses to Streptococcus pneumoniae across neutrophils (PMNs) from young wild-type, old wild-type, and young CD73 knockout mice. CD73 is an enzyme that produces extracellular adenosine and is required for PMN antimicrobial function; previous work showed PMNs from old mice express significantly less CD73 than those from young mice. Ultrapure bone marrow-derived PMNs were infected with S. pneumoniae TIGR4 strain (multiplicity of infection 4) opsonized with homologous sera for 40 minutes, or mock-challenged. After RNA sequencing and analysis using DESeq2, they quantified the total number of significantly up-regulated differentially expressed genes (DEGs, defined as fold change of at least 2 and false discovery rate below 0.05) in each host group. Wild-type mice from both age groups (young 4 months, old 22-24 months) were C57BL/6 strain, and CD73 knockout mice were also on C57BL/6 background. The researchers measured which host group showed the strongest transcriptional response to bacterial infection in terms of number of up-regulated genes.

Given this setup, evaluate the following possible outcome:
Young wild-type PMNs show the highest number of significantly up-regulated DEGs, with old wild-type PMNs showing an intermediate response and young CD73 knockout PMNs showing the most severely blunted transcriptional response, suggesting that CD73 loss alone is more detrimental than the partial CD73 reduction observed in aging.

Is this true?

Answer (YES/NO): NO